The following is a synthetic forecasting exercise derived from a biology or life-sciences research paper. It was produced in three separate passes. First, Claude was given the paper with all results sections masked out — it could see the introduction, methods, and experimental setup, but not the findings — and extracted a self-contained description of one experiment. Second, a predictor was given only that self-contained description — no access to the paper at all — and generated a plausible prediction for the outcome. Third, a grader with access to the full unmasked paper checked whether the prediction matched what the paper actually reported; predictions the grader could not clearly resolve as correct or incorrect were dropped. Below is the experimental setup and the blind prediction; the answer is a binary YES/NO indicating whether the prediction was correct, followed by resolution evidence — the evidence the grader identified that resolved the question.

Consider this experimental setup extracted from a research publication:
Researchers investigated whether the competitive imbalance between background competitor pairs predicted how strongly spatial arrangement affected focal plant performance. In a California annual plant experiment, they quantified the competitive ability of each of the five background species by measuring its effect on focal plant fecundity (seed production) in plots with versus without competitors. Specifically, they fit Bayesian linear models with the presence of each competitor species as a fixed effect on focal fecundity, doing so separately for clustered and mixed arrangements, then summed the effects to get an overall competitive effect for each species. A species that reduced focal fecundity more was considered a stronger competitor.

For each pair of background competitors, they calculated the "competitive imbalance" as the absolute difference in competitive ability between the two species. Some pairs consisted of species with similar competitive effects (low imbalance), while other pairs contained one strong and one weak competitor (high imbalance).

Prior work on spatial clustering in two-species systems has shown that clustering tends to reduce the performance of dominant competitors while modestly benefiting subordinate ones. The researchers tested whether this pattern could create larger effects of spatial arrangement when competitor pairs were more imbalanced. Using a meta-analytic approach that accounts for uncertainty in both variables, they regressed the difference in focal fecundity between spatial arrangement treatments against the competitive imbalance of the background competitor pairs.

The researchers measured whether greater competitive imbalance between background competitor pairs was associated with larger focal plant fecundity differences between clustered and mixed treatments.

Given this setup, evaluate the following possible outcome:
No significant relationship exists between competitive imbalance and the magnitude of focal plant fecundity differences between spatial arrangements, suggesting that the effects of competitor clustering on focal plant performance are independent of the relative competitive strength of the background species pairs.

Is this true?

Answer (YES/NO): NO